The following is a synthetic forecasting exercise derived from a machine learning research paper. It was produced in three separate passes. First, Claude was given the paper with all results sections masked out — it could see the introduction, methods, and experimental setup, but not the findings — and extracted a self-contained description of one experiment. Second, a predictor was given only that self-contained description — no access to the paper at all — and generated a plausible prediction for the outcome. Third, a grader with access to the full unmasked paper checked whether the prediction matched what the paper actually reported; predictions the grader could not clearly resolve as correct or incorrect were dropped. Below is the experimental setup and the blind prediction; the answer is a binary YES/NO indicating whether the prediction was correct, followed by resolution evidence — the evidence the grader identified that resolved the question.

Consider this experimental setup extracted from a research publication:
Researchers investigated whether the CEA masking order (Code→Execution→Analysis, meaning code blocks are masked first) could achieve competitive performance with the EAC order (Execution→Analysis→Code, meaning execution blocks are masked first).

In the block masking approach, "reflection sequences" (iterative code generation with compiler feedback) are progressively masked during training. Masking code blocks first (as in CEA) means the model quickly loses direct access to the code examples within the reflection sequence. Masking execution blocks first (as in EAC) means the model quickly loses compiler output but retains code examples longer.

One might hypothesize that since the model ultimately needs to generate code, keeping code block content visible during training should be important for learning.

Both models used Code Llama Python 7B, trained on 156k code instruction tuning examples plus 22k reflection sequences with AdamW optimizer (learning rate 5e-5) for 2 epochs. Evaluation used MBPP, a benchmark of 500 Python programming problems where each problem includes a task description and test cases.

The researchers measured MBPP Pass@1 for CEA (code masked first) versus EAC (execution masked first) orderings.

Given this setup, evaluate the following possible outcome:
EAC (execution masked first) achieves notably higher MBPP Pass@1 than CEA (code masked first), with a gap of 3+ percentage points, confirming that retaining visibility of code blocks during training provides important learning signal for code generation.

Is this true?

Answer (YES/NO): NO